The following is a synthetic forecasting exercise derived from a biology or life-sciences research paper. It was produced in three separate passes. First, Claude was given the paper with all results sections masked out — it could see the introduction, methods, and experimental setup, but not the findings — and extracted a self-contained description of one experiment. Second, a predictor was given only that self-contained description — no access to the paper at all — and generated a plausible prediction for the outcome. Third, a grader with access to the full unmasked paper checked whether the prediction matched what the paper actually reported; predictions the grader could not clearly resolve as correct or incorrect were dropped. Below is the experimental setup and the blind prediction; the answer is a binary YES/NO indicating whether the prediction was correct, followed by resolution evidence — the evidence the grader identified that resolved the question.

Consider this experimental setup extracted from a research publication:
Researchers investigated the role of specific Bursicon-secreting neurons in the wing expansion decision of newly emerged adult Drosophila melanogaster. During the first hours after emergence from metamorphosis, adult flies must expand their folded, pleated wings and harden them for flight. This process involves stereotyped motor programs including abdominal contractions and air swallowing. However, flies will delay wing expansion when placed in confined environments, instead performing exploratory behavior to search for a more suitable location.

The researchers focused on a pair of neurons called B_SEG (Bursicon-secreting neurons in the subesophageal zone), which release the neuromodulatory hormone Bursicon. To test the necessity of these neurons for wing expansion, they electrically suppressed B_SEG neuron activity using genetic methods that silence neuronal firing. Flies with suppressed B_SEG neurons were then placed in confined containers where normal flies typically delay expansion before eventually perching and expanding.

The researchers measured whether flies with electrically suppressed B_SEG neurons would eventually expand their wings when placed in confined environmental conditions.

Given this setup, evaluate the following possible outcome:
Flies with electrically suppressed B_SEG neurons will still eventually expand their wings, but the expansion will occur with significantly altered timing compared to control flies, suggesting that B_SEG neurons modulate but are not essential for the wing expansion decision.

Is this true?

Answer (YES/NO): NO